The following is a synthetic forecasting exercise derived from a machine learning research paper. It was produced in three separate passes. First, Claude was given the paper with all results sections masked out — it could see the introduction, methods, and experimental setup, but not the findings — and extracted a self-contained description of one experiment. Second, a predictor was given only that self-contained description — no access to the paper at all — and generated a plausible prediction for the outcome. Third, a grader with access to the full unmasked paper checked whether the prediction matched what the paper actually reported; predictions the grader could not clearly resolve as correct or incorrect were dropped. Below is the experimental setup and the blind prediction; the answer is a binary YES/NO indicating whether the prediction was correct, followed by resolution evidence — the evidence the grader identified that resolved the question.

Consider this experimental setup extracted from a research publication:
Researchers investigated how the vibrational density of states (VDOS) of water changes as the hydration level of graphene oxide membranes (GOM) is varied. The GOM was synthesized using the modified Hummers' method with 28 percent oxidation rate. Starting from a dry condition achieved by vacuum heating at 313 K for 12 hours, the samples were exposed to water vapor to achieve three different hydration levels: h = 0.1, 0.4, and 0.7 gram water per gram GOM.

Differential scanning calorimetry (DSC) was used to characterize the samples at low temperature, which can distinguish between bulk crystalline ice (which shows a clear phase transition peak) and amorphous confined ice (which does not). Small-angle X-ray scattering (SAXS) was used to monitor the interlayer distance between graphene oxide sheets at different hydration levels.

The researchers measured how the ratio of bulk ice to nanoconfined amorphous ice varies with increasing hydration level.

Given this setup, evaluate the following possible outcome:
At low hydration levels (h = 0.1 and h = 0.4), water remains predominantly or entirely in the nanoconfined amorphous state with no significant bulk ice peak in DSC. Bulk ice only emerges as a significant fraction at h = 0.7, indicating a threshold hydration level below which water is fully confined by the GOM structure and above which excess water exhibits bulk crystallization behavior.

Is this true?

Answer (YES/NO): NO